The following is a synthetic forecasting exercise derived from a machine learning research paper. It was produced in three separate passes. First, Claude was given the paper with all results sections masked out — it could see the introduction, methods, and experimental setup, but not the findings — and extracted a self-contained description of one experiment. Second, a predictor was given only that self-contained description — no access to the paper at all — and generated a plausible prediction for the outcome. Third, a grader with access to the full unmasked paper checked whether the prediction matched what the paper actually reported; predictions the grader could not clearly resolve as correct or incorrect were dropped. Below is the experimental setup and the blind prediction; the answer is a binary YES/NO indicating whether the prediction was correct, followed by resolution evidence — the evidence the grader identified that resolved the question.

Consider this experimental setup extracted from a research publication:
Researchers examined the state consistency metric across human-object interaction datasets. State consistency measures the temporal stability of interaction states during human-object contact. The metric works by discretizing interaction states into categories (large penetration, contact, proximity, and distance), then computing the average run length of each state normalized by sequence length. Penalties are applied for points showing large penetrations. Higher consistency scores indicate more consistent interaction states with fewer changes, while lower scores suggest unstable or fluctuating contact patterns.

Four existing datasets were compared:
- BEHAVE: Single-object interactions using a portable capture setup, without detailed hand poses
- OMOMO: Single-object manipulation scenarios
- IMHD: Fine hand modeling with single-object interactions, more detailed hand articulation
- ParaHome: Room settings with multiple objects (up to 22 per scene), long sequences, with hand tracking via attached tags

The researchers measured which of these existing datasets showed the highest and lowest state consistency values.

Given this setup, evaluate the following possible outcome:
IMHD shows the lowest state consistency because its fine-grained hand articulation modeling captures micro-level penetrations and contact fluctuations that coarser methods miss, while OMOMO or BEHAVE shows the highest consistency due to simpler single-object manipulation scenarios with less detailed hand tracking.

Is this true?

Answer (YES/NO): NO